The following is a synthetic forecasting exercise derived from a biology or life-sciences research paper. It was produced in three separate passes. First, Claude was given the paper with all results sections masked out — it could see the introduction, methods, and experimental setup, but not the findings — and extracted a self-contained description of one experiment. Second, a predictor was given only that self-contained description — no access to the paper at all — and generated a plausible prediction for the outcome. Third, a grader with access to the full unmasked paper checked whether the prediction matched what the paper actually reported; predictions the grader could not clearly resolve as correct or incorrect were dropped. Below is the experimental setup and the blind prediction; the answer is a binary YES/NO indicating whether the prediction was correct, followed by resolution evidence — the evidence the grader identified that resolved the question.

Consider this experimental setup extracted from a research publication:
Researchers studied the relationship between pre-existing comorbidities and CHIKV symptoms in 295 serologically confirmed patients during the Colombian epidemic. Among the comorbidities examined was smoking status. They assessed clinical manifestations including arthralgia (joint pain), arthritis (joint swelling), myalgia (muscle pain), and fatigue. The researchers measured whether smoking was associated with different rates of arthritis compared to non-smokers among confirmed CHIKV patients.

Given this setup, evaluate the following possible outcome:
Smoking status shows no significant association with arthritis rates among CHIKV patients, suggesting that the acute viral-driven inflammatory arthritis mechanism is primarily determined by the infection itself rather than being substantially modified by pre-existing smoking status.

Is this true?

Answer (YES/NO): NO